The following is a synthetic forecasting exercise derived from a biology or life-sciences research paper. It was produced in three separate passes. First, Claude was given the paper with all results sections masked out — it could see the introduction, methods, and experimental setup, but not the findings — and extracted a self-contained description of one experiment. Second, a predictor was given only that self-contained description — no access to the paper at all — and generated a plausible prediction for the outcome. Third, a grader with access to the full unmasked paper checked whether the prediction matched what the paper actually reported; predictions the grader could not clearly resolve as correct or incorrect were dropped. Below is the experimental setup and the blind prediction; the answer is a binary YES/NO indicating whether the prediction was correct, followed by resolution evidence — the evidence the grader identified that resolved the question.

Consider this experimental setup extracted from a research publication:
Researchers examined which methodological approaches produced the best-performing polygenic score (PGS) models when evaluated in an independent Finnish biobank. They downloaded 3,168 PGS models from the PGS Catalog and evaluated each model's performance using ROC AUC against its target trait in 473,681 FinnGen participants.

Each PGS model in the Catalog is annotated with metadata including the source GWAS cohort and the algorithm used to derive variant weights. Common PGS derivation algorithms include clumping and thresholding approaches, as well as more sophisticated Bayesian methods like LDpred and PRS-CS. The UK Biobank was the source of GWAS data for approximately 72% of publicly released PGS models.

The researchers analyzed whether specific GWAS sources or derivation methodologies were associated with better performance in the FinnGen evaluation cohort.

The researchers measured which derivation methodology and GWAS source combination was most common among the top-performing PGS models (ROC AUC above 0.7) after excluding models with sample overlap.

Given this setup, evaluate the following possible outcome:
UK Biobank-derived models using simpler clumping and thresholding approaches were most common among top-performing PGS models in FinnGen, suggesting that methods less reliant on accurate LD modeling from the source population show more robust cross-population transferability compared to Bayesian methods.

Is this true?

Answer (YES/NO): NO